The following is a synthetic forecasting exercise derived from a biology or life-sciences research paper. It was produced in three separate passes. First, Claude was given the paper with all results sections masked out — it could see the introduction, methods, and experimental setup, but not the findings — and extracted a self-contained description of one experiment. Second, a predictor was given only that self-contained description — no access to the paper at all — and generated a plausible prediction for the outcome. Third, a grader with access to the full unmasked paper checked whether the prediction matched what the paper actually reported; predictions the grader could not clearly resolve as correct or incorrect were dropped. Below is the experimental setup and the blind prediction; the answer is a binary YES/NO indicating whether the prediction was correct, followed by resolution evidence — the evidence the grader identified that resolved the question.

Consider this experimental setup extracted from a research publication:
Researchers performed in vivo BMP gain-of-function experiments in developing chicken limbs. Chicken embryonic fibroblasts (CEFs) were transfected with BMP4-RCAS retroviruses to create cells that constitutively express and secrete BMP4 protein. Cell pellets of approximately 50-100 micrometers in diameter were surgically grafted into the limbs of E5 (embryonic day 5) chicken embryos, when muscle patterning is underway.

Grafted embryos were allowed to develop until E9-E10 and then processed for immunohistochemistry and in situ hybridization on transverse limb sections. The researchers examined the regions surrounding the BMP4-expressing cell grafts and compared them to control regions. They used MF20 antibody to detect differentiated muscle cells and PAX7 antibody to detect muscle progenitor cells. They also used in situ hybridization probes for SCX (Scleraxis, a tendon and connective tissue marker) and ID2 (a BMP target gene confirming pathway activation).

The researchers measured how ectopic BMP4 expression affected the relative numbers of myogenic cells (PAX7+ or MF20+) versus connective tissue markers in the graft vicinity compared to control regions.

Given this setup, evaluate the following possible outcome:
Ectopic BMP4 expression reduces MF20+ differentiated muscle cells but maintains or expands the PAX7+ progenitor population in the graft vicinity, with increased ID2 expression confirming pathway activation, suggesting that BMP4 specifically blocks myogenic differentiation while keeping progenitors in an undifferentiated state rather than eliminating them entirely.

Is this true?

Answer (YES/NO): NO